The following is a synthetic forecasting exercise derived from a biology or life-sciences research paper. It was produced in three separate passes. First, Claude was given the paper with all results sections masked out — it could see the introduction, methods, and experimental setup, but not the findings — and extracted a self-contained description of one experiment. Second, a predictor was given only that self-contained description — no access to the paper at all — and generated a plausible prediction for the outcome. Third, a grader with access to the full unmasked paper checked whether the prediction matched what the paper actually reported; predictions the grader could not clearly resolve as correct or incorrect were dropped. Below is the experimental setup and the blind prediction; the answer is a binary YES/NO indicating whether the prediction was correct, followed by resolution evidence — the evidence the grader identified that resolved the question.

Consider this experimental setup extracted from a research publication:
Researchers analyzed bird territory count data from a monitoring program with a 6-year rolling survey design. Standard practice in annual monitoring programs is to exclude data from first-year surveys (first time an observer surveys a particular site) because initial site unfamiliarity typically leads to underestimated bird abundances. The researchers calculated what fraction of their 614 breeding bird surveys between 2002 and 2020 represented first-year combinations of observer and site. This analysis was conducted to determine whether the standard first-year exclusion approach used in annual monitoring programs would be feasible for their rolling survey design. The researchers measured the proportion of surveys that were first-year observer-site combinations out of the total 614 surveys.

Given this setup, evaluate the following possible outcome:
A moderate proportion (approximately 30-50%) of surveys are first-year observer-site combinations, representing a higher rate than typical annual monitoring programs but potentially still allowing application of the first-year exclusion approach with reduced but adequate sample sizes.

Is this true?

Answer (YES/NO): NO